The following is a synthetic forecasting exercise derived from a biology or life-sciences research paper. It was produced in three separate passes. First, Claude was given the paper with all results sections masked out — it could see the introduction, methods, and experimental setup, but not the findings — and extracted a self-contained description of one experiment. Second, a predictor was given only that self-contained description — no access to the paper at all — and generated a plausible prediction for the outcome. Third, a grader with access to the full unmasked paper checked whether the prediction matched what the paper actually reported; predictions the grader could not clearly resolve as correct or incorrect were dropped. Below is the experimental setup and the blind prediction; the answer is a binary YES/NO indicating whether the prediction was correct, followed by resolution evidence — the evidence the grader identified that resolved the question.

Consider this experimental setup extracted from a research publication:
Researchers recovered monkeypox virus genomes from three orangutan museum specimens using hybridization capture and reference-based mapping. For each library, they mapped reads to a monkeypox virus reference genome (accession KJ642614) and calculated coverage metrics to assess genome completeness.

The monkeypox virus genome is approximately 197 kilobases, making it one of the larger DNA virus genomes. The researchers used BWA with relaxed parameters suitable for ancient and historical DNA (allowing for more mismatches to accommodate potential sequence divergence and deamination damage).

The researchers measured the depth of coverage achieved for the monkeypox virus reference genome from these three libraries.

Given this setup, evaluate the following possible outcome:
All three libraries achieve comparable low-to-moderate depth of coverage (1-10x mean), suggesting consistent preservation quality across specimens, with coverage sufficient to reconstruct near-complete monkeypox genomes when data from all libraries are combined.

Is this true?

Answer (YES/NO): NO